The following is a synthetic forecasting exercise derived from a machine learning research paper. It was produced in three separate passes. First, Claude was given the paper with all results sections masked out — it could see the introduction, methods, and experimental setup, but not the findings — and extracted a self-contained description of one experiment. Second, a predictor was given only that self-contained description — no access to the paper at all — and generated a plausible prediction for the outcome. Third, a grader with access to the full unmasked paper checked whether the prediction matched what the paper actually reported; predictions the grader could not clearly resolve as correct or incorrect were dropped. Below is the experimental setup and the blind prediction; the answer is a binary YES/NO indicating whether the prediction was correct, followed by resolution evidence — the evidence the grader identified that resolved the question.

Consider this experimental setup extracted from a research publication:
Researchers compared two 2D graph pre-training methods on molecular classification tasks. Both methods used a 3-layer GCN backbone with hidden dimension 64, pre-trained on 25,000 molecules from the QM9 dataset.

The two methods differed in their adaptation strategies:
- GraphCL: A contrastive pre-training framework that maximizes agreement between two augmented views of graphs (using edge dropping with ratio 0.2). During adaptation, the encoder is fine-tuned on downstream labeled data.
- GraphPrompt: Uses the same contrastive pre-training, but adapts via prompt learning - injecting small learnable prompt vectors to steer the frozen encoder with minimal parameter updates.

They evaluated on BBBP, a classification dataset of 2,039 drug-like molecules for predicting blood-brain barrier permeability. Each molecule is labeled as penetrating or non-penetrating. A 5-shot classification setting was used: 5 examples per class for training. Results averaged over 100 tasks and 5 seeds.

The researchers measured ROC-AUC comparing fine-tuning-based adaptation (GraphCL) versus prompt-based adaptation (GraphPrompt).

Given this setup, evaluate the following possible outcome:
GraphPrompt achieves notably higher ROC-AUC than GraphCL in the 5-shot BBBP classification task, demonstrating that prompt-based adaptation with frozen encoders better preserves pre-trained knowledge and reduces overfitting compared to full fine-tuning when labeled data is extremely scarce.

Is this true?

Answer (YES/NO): NO